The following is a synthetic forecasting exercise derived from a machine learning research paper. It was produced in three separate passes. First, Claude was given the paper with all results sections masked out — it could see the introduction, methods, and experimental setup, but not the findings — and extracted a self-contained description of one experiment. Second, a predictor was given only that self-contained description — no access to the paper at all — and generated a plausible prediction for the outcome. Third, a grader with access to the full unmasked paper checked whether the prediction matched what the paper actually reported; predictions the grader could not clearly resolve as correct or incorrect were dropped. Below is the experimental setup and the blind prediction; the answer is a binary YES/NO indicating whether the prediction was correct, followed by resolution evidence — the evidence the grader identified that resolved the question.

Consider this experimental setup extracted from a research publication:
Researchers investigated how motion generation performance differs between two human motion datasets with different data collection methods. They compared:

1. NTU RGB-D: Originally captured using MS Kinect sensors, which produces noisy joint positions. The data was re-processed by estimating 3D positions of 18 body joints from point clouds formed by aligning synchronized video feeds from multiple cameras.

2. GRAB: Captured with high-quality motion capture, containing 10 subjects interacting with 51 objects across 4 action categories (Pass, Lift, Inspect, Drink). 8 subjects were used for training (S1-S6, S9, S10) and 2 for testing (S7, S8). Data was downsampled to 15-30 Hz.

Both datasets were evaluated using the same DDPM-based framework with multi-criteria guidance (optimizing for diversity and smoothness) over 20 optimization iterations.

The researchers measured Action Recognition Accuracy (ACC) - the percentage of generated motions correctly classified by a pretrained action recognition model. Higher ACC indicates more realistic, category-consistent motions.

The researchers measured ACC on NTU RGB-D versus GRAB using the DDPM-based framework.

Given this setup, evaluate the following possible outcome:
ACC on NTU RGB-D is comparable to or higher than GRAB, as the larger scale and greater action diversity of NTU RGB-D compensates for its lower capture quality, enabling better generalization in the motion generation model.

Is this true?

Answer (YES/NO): NO